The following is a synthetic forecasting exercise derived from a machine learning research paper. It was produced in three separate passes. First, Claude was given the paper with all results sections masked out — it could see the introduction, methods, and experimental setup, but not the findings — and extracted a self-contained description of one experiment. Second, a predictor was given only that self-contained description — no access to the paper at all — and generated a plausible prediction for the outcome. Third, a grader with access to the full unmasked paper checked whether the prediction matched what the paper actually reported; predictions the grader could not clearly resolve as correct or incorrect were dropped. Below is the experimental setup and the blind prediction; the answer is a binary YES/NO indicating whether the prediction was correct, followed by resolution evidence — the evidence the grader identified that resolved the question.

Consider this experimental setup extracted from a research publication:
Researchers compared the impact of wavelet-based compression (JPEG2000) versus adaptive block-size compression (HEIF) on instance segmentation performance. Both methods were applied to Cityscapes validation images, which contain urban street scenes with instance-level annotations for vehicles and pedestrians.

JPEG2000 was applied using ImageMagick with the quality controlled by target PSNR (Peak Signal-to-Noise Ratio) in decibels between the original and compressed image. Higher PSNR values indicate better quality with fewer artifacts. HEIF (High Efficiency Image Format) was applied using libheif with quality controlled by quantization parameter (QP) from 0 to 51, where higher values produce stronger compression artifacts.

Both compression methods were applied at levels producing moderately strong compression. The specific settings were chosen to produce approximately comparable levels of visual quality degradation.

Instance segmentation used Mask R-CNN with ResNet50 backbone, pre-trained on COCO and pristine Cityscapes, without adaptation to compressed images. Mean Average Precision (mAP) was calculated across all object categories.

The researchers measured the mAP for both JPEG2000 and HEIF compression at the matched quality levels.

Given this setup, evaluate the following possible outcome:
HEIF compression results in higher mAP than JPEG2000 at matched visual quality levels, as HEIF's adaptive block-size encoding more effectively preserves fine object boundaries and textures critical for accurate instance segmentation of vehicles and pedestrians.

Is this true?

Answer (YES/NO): NO